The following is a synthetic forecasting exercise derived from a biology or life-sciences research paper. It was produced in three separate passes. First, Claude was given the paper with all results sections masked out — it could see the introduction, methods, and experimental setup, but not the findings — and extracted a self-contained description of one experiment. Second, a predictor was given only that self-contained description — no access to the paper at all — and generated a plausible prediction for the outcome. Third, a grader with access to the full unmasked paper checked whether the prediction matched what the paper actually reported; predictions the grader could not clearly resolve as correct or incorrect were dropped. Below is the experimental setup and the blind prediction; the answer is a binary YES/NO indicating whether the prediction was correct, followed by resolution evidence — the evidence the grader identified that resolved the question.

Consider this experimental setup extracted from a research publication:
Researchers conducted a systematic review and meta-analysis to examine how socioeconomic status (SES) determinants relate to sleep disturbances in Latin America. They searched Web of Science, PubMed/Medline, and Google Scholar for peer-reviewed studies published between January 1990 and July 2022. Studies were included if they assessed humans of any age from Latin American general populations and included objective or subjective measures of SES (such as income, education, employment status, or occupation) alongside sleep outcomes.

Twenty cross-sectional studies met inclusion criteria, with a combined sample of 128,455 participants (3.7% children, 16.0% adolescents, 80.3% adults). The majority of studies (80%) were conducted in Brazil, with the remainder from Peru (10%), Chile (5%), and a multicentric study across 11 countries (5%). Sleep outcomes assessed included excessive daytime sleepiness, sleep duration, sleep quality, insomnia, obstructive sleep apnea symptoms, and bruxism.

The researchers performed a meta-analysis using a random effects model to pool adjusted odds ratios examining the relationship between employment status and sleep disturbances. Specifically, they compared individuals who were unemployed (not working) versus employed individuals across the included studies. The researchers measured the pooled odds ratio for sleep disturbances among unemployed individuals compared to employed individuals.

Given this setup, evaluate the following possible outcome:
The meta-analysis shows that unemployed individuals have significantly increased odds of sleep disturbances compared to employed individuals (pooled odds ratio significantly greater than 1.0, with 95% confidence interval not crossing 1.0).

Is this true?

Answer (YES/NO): YES